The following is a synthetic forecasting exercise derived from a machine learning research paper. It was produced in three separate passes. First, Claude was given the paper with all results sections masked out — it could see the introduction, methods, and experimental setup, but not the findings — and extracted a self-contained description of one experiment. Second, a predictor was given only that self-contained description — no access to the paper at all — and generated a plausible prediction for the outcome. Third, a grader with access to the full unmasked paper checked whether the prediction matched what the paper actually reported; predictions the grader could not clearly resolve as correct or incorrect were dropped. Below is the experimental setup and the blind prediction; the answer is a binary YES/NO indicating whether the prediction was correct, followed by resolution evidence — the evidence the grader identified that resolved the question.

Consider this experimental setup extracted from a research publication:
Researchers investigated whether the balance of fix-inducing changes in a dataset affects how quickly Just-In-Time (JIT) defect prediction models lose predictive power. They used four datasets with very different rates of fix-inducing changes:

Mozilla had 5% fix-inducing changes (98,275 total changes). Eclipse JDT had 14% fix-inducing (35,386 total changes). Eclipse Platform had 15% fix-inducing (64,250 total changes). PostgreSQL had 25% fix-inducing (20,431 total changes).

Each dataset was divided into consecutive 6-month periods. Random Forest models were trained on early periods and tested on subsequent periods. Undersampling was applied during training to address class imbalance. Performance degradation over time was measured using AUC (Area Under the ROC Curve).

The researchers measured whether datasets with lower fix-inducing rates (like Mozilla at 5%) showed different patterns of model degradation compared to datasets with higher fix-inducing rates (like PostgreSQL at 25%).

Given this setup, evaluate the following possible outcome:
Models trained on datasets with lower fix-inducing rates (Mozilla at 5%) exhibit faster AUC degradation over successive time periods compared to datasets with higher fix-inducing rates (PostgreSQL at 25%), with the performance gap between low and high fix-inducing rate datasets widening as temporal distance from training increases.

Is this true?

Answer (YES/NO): NO